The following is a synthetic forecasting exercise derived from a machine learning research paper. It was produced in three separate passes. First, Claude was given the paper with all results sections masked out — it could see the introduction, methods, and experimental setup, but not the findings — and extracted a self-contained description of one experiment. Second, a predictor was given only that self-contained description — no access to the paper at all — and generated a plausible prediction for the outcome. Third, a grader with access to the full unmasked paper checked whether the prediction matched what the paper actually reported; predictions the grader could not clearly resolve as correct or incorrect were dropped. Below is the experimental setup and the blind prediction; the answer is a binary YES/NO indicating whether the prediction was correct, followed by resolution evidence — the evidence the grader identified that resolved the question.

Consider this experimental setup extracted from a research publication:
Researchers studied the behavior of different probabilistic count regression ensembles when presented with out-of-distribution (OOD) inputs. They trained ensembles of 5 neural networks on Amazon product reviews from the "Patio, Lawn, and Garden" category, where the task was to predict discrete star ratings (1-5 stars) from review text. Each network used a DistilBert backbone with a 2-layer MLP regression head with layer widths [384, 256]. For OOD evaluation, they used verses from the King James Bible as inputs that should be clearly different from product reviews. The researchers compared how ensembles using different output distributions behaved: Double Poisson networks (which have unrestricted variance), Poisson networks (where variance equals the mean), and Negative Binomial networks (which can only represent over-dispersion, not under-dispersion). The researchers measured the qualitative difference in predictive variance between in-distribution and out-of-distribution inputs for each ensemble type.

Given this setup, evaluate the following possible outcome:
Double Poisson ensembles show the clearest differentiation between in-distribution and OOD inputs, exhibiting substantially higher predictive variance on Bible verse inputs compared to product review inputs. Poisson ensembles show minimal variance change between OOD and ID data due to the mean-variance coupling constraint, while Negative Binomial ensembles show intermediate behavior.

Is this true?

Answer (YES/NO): NO